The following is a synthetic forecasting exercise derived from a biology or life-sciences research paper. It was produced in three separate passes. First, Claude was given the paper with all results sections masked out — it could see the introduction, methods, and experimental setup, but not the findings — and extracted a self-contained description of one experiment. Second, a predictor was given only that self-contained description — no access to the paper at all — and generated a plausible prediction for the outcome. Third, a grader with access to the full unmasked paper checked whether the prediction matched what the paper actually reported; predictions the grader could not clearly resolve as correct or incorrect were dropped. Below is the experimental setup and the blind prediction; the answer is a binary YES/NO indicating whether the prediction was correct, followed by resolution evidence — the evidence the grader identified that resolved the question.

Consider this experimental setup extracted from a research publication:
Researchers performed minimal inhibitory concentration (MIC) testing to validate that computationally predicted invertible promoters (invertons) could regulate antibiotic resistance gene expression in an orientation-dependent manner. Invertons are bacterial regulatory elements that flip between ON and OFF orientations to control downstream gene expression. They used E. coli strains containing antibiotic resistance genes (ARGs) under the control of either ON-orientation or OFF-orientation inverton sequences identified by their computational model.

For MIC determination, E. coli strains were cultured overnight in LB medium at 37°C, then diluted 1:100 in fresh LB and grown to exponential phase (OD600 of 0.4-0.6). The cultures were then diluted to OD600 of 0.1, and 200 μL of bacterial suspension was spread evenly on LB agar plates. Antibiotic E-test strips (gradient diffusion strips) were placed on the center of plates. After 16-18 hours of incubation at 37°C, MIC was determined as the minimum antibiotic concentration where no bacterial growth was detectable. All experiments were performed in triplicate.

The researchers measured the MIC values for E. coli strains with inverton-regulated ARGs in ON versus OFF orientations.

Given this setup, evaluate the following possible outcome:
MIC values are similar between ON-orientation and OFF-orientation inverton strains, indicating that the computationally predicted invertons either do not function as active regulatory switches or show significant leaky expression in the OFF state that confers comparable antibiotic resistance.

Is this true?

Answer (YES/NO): NO